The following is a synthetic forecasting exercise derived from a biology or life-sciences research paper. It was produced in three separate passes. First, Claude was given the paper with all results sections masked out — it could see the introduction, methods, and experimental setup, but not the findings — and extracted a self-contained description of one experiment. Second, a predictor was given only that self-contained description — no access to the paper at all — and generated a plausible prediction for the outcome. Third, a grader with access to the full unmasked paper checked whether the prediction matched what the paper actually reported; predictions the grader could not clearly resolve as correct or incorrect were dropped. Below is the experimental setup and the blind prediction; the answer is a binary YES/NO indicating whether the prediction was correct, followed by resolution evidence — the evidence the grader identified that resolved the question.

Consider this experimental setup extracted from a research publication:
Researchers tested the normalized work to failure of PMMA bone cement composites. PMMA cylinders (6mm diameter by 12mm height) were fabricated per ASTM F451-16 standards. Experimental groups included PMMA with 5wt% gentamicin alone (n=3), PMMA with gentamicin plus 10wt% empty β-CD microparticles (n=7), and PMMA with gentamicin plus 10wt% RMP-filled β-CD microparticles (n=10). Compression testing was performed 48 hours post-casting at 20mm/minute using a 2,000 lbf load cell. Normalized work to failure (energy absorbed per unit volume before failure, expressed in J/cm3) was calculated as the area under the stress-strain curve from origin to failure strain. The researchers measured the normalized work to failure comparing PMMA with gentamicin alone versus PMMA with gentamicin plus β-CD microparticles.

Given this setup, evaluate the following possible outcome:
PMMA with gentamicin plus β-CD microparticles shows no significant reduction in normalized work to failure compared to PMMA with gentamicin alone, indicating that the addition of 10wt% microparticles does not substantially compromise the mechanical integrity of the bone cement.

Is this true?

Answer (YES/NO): NO